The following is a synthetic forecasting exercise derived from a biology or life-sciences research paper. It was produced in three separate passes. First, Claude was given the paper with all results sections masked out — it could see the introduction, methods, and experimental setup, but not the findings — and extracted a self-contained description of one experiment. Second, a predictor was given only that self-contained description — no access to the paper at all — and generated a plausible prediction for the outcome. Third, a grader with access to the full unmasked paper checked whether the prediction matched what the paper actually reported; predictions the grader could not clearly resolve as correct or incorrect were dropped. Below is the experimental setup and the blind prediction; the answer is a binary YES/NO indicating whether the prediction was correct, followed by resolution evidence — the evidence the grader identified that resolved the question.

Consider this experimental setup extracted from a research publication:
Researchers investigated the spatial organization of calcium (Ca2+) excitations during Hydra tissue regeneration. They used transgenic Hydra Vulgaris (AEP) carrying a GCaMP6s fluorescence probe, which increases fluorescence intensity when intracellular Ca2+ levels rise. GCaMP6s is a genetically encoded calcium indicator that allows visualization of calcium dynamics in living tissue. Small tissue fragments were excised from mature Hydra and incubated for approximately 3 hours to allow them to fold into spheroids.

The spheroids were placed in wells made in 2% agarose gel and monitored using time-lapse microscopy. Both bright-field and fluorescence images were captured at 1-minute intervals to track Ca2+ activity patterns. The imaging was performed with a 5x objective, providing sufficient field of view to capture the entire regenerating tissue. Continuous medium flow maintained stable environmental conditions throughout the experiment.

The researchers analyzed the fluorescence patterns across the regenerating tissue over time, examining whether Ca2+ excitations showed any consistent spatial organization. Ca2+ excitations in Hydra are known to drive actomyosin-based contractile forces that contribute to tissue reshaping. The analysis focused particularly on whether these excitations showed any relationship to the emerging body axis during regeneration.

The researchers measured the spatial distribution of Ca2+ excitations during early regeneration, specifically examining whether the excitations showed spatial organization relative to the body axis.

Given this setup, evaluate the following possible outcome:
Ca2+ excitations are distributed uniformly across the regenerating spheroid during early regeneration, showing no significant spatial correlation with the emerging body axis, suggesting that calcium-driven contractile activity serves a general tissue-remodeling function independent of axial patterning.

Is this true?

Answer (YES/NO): NO